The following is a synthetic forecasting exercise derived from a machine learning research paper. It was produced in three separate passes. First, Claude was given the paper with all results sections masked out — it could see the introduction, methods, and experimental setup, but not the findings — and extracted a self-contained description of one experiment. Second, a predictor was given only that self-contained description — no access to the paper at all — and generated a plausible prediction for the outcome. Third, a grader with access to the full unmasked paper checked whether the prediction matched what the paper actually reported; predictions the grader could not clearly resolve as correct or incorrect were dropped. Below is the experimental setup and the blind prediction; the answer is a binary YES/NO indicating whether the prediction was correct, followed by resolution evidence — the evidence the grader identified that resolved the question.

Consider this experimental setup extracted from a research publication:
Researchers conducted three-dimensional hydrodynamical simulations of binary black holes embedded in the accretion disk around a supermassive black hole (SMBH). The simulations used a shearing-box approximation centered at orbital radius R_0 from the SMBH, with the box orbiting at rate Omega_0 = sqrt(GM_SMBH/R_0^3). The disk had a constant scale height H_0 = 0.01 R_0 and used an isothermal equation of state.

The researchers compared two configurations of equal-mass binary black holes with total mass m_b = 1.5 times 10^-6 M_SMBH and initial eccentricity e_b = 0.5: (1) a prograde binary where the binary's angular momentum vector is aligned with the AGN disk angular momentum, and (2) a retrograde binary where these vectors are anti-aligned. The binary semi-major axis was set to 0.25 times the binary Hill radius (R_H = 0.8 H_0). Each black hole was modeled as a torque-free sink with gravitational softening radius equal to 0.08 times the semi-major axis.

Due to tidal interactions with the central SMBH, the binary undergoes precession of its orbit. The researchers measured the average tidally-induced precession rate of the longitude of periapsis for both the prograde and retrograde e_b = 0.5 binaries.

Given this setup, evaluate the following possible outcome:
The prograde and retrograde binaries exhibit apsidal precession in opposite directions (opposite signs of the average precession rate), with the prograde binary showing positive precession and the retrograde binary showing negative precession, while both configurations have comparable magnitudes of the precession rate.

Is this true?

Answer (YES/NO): NO